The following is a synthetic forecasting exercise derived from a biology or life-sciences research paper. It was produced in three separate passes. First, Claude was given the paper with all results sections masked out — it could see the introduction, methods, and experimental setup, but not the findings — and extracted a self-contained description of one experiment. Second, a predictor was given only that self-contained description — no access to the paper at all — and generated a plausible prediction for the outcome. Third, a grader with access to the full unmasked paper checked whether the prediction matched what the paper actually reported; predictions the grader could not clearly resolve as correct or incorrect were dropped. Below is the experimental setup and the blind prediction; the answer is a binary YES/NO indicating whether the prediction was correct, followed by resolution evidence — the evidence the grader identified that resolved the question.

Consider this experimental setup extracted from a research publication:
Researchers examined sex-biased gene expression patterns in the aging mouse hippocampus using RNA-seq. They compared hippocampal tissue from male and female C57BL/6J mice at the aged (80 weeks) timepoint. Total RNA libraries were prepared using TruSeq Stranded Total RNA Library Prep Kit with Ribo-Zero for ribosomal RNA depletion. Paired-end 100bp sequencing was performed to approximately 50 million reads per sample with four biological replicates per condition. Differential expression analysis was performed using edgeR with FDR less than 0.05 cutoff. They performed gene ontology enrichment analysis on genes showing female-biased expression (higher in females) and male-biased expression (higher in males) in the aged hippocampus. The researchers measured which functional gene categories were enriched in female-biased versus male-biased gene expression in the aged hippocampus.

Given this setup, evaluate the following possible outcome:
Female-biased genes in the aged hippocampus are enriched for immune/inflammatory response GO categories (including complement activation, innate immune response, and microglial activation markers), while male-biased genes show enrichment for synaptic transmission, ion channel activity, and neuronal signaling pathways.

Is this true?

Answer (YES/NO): NO